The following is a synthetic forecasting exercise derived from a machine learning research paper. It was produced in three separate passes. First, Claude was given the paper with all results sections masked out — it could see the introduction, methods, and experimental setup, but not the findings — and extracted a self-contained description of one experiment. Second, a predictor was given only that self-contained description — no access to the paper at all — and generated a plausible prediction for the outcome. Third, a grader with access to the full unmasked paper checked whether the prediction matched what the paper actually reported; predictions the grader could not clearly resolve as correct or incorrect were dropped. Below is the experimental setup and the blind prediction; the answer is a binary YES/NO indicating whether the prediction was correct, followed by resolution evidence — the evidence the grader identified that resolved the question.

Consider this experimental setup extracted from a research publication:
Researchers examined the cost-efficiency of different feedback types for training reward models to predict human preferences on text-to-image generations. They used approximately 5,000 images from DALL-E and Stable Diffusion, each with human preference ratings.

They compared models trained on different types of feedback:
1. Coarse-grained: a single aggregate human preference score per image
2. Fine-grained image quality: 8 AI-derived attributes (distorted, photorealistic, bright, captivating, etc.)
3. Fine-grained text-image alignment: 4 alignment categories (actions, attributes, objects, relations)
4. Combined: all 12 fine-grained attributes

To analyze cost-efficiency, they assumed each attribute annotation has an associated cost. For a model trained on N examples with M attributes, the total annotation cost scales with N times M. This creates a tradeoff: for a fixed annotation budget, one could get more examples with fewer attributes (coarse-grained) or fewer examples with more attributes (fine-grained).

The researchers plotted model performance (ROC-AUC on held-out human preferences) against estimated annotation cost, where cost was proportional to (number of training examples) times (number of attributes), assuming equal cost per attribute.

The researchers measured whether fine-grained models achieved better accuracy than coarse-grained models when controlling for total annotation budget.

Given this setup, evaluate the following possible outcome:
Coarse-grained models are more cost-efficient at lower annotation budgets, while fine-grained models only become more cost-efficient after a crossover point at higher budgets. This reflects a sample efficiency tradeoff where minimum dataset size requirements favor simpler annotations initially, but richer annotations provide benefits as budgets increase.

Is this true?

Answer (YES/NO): NO